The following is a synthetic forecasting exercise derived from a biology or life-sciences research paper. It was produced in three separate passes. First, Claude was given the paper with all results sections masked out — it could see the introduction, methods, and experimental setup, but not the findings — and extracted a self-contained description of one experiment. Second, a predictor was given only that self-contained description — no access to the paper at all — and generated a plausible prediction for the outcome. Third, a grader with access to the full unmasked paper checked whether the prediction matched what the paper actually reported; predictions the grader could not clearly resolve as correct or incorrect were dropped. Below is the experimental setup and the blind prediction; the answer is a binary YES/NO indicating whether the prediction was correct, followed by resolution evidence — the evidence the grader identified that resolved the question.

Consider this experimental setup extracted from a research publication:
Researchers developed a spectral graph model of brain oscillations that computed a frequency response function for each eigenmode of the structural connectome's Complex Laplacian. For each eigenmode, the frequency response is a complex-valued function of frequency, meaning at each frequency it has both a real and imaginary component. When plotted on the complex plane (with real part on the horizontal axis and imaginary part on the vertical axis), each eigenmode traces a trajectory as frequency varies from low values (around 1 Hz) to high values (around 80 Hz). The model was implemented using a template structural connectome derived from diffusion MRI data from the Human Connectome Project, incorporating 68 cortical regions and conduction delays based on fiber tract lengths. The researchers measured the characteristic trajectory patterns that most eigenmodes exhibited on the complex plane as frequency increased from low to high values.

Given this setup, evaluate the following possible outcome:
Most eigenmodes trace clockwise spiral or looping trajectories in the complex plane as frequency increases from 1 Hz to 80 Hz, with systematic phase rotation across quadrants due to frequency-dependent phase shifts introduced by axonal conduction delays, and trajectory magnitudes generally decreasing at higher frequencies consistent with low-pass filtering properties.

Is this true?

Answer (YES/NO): NO